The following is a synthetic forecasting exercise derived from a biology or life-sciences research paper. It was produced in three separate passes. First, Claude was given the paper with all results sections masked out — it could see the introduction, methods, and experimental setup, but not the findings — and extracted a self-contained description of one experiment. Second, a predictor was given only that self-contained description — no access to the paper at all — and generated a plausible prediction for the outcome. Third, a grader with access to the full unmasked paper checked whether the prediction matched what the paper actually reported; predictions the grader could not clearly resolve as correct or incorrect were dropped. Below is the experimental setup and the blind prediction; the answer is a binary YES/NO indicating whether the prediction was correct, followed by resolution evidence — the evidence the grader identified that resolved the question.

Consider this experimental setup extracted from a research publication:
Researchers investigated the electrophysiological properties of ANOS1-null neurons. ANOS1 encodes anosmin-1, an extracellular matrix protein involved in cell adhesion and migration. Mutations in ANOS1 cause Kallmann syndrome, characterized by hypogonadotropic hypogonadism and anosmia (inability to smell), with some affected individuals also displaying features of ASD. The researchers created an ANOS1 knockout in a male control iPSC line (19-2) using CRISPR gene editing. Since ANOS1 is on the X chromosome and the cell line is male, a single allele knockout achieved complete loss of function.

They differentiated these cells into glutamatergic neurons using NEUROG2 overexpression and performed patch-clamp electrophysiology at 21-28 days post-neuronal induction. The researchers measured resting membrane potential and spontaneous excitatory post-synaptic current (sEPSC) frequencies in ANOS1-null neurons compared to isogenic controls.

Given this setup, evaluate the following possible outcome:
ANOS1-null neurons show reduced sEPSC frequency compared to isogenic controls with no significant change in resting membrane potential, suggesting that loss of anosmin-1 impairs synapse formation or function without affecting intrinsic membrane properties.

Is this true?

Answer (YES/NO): NO